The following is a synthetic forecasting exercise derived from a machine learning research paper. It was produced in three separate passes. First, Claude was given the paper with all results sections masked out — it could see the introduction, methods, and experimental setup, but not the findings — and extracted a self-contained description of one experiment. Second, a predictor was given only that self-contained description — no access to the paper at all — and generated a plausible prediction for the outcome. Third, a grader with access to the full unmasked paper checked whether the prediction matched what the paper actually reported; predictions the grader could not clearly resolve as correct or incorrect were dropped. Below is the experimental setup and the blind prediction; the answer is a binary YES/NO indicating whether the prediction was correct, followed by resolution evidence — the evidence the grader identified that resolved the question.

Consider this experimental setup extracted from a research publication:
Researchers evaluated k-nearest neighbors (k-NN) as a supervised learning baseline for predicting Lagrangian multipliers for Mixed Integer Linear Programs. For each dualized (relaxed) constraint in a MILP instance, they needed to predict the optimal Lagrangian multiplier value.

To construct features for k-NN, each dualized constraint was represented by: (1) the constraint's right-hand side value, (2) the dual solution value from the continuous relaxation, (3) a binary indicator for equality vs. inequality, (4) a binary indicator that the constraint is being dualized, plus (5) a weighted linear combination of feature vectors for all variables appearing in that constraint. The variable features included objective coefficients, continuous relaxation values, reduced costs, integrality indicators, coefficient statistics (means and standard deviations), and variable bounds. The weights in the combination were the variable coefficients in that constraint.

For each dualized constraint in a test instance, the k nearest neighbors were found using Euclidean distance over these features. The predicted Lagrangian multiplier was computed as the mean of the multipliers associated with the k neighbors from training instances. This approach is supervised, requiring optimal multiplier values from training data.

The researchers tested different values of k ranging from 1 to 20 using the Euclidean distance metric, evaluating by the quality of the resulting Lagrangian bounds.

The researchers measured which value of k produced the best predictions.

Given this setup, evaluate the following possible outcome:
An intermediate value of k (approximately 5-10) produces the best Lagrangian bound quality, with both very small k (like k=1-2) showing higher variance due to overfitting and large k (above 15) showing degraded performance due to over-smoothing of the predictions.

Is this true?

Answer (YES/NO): NO